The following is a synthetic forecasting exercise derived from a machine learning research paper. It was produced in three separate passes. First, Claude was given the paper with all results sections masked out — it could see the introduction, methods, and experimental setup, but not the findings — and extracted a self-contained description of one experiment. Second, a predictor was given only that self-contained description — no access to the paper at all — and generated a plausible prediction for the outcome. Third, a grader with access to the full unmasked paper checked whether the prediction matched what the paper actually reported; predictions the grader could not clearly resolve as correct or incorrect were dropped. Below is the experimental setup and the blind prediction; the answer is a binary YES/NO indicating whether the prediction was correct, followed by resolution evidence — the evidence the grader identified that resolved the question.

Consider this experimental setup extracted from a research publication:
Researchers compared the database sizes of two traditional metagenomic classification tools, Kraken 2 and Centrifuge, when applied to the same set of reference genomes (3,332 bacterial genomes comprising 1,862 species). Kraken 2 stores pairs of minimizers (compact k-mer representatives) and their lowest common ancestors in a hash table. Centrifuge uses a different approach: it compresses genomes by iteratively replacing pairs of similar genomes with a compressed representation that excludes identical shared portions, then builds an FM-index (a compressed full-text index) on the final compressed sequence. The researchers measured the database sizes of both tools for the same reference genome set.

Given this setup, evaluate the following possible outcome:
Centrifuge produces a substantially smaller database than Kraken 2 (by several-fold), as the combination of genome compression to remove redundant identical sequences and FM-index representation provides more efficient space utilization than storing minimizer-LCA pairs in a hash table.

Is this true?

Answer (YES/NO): NO